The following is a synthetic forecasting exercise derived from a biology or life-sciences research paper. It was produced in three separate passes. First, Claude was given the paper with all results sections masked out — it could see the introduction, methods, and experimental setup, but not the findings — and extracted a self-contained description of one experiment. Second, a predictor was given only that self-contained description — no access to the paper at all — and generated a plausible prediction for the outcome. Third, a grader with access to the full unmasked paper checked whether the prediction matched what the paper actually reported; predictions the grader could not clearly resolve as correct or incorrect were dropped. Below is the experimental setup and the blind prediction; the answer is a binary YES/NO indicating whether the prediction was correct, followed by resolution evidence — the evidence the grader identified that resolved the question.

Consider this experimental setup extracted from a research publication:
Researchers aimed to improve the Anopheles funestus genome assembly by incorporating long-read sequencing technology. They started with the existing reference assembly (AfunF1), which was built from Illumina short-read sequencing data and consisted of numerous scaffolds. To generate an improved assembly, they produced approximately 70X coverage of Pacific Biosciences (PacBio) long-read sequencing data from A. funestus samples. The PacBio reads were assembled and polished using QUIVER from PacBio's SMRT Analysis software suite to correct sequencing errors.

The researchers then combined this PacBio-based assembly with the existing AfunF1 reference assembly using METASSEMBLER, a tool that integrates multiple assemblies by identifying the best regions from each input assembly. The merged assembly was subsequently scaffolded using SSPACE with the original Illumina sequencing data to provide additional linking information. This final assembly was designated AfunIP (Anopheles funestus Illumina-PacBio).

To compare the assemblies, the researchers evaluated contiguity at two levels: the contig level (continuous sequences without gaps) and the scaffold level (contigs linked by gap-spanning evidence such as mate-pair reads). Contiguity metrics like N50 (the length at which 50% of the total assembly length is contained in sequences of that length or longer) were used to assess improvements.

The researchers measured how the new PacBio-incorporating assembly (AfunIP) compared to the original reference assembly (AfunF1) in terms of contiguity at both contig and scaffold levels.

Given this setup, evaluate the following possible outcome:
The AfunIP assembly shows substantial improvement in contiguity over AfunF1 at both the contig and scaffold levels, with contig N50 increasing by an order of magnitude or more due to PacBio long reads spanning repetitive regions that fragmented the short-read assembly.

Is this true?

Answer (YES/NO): NO